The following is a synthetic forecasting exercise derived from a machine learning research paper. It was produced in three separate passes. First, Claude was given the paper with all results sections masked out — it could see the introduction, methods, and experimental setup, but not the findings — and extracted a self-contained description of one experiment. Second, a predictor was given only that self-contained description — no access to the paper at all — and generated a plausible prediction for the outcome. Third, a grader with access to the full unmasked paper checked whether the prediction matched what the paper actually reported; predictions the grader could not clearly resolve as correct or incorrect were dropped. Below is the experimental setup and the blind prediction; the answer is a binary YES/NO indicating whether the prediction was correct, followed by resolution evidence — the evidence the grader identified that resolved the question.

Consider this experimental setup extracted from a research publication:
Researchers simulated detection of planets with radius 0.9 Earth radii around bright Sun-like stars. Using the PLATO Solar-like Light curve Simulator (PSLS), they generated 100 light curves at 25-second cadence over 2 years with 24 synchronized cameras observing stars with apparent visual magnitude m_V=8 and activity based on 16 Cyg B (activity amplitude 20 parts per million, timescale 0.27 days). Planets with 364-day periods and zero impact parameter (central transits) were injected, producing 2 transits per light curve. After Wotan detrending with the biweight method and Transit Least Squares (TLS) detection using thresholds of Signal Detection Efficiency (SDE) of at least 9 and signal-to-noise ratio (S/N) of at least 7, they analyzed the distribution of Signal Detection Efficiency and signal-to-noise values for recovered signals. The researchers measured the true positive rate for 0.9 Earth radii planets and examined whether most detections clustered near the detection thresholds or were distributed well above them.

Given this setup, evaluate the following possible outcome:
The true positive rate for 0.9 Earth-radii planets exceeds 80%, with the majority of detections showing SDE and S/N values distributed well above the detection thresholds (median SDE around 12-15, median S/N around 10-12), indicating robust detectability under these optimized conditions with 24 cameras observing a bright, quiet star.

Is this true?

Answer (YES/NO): NO